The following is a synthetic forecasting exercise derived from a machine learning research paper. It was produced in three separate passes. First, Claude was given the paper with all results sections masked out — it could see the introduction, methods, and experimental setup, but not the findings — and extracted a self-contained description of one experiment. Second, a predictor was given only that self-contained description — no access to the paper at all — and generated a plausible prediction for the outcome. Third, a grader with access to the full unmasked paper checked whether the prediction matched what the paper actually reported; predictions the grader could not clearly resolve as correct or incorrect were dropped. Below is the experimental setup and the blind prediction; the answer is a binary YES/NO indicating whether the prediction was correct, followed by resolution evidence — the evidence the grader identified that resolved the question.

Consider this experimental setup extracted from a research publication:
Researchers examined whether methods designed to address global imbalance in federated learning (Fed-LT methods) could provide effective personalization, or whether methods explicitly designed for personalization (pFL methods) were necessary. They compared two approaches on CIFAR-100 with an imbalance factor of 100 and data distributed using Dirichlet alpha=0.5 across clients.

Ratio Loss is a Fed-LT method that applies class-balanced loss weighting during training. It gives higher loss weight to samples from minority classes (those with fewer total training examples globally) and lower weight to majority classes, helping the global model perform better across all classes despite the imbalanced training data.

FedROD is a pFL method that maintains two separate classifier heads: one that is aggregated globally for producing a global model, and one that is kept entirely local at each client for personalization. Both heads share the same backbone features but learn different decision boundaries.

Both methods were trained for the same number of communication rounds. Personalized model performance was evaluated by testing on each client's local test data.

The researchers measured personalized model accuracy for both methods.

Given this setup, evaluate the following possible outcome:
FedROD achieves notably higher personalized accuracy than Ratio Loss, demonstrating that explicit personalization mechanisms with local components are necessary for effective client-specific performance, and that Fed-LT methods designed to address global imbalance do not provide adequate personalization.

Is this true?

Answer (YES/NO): YES